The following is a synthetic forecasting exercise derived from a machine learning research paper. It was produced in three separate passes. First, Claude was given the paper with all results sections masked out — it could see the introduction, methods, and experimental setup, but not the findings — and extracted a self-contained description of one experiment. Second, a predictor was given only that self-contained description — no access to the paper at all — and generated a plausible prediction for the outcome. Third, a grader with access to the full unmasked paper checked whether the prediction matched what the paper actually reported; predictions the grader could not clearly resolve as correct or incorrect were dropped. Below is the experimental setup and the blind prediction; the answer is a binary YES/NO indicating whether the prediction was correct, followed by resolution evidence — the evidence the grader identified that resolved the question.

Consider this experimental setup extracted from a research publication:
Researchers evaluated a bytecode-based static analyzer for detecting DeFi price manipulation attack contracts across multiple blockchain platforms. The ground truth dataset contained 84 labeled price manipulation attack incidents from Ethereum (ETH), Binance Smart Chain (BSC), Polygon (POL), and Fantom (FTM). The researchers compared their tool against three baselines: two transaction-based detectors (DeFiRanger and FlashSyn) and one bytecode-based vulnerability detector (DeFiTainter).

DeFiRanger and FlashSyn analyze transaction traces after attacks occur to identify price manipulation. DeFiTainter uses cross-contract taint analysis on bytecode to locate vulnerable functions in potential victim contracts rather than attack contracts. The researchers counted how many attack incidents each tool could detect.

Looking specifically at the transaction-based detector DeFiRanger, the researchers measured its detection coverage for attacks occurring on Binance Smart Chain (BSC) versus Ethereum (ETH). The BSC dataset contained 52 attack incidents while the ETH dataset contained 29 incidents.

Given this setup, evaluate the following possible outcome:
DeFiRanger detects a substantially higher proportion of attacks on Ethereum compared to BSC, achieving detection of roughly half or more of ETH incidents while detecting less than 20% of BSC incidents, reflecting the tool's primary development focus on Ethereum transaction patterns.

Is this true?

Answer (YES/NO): NO